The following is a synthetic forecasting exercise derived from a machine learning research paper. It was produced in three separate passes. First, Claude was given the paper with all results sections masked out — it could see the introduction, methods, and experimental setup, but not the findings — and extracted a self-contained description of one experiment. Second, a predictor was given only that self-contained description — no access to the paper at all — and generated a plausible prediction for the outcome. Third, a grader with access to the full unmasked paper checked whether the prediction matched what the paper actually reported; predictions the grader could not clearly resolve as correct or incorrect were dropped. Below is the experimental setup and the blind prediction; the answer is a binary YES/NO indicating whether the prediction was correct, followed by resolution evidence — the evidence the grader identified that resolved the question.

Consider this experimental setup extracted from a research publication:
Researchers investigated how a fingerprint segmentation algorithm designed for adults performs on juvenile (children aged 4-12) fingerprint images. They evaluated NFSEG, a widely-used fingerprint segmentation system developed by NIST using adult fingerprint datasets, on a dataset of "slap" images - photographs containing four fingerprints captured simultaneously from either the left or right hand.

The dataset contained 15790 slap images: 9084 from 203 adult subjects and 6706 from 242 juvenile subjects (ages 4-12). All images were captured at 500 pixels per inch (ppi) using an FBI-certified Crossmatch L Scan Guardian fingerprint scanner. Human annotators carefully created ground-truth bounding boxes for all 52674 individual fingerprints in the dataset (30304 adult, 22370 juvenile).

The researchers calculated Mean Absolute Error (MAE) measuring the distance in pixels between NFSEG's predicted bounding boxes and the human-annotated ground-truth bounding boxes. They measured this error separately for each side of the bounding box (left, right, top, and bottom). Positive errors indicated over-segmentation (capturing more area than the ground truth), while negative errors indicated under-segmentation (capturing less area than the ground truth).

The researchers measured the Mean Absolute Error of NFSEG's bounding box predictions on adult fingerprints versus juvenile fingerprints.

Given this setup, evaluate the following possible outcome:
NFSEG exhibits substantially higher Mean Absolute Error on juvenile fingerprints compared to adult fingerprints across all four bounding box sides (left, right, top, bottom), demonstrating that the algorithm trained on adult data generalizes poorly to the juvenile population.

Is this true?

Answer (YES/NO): YES